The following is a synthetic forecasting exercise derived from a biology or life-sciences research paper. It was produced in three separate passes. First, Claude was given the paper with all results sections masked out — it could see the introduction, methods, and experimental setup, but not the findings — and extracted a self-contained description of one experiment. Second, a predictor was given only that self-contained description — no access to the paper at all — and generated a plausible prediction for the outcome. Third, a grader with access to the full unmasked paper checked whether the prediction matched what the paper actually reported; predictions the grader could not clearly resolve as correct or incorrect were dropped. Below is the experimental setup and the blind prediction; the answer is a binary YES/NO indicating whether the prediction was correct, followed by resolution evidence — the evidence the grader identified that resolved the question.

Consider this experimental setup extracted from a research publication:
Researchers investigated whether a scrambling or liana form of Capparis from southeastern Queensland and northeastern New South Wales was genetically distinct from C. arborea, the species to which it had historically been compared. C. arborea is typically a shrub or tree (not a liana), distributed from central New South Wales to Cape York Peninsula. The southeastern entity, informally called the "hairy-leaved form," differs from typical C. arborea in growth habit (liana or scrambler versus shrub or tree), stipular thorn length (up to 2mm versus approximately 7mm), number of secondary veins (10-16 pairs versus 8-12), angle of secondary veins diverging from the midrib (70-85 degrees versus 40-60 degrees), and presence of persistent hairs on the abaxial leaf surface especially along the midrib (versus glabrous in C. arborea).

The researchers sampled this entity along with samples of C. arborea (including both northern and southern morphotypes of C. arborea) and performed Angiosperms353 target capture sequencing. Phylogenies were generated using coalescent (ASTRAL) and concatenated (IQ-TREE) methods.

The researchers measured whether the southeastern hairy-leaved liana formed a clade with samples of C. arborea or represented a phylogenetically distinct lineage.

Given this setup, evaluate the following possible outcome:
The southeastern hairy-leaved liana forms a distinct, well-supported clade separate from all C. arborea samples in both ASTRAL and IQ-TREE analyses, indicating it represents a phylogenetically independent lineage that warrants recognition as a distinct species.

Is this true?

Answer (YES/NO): NO